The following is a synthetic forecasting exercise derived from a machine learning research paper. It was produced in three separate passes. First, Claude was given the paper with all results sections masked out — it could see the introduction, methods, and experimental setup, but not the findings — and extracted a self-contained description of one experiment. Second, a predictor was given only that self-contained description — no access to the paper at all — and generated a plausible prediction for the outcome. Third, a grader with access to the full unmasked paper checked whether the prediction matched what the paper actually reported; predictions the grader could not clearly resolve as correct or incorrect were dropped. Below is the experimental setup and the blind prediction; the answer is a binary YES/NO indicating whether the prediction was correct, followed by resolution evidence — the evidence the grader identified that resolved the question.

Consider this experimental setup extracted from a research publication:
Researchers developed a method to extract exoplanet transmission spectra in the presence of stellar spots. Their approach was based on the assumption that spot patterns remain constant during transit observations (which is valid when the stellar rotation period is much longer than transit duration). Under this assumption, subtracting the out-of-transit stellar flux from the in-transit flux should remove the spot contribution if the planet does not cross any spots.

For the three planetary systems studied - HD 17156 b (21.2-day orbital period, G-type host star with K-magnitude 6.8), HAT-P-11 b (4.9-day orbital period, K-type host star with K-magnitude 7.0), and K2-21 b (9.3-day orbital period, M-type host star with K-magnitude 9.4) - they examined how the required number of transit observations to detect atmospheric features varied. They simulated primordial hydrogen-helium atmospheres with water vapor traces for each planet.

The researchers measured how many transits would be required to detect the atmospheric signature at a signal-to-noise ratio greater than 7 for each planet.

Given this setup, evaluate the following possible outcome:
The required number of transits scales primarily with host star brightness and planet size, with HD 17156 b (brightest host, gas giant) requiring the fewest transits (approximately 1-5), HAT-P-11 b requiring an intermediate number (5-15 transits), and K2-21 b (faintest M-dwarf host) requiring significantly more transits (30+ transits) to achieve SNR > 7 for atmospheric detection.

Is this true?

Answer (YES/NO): NO